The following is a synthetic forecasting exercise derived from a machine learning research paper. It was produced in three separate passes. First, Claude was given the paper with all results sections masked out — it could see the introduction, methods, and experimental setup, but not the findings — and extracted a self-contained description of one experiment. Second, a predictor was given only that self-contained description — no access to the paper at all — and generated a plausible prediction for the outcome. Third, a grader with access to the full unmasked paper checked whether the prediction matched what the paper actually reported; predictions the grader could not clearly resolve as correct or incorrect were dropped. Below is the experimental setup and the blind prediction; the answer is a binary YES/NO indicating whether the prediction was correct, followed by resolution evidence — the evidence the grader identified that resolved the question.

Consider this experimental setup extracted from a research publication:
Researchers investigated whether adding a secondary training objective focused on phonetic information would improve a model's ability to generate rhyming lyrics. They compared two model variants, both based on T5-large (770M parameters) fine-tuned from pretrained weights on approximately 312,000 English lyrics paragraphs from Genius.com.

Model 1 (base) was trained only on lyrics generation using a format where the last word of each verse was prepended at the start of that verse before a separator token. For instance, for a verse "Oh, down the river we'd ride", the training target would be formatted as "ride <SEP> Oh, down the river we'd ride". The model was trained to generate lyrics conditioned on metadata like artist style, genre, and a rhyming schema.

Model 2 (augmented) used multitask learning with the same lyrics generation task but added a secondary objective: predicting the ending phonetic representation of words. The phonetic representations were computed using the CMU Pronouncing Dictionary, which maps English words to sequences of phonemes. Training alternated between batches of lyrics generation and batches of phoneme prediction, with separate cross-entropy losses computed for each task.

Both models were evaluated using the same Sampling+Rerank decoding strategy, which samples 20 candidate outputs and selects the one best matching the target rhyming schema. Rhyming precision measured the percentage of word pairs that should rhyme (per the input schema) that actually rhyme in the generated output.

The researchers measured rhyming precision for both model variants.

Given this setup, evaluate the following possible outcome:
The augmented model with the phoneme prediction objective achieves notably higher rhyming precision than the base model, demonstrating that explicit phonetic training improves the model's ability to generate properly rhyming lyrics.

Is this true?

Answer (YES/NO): NO